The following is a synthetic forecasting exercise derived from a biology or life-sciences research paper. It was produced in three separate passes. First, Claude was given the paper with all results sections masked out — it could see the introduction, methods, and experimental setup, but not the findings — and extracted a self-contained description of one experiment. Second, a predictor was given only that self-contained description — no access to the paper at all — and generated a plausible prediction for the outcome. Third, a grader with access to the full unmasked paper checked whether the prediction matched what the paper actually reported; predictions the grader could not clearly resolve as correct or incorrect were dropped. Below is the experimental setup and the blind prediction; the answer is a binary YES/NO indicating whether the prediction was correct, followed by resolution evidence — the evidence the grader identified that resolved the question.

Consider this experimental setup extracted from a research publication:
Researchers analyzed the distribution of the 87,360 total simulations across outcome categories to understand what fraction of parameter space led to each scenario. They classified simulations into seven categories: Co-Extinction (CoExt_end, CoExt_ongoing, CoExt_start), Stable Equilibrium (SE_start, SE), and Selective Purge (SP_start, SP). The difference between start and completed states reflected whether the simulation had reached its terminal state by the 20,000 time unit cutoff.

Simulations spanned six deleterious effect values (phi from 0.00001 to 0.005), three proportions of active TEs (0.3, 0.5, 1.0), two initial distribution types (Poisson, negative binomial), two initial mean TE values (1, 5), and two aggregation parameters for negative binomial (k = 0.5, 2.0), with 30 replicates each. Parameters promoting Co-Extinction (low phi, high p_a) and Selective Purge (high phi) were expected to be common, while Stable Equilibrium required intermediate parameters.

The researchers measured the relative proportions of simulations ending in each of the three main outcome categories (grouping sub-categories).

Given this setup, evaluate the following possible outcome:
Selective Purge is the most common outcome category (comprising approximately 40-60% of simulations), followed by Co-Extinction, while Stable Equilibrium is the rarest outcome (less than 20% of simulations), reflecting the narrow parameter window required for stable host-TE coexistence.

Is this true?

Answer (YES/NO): YES